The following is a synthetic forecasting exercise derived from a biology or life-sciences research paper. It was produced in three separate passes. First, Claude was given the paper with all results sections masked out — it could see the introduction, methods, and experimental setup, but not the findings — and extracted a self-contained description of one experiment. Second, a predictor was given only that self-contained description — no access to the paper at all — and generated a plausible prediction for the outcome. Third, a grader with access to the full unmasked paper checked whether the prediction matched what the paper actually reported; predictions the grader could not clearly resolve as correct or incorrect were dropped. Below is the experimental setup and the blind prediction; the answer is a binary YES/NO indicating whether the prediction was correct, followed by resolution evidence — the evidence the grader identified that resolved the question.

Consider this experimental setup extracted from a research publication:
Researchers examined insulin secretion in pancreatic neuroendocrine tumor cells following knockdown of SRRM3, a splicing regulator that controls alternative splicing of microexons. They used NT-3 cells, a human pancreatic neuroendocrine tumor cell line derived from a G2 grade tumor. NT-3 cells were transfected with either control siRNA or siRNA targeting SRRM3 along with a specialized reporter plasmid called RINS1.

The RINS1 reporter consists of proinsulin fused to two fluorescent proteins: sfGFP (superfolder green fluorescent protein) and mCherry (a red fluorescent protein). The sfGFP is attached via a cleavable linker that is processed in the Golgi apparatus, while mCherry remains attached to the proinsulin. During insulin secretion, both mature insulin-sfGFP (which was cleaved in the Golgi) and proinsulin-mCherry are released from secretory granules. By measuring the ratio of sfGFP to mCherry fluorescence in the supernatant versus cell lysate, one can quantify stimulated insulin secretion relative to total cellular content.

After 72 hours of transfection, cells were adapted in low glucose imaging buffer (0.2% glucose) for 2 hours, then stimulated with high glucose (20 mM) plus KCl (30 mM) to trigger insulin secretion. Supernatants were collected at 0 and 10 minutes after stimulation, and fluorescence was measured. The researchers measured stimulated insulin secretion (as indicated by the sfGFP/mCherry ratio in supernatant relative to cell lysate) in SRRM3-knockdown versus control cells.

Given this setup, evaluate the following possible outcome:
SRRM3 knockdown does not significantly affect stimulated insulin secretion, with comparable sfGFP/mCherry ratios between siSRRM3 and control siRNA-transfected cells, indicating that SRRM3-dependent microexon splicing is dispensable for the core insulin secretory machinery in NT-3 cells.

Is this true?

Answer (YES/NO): NO